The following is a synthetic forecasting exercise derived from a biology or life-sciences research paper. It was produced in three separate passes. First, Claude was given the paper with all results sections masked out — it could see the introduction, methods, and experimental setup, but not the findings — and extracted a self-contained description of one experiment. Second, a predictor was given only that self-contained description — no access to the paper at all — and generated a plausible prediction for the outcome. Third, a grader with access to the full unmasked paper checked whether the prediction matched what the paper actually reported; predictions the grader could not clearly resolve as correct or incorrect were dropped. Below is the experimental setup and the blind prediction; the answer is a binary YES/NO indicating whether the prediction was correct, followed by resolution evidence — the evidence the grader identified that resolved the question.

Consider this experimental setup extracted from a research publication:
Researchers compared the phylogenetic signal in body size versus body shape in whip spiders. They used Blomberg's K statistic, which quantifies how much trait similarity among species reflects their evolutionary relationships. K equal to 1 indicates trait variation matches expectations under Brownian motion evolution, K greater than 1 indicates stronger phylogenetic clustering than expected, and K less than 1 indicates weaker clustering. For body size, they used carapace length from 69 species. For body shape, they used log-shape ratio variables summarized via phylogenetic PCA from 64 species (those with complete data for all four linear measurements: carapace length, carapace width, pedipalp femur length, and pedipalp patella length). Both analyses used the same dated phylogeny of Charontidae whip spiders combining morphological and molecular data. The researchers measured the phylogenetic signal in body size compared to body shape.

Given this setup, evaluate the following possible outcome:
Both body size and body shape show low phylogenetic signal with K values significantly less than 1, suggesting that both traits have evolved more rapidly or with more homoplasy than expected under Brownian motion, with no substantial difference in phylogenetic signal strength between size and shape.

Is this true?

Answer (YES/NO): NO